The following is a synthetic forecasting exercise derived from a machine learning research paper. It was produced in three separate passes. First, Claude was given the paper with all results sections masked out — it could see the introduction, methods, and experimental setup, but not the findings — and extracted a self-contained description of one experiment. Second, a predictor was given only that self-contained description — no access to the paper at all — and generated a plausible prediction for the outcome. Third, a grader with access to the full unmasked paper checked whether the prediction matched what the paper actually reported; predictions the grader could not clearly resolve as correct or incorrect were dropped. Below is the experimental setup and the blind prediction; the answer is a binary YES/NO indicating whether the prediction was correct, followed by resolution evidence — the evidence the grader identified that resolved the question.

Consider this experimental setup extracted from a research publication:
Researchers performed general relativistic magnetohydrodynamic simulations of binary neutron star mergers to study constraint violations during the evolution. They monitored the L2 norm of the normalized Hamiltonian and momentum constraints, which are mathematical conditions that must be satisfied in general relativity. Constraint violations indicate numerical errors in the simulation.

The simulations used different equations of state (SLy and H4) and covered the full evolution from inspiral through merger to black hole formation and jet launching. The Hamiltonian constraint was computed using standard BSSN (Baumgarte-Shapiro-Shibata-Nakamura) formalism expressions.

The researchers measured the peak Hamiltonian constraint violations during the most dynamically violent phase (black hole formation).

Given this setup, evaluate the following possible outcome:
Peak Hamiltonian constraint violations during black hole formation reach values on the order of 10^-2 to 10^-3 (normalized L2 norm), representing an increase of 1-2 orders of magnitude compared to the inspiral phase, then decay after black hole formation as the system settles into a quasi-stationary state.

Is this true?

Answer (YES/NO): NO